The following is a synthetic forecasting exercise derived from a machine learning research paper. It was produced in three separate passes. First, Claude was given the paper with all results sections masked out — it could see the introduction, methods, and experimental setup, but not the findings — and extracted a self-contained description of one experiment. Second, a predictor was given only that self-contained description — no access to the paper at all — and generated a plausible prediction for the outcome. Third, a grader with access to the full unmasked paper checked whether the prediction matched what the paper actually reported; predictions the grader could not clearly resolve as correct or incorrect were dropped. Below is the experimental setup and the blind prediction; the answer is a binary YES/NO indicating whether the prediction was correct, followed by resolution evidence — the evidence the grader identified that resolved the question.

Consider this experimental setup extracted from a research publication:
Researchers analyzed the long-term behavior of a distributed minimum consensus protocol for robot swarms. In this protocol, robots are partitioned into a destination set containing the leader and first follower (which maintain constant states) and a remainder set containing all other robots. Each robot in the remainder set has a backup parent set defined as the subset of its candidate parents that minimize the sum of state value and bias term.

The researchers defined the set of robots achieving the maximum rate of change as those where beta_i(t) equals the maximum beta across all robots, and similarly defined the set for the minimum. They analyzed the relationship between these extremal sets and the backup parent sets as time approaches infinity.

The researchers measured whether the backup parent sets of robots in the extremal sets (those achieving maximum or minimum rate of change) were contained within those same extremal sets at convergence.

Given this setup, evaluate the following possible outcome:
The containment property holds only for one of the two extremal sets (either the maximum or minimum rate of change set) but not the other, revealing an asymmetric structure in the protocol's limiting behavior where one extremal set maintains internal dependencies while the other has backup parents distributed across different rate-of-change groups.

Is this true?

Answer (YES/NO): NO